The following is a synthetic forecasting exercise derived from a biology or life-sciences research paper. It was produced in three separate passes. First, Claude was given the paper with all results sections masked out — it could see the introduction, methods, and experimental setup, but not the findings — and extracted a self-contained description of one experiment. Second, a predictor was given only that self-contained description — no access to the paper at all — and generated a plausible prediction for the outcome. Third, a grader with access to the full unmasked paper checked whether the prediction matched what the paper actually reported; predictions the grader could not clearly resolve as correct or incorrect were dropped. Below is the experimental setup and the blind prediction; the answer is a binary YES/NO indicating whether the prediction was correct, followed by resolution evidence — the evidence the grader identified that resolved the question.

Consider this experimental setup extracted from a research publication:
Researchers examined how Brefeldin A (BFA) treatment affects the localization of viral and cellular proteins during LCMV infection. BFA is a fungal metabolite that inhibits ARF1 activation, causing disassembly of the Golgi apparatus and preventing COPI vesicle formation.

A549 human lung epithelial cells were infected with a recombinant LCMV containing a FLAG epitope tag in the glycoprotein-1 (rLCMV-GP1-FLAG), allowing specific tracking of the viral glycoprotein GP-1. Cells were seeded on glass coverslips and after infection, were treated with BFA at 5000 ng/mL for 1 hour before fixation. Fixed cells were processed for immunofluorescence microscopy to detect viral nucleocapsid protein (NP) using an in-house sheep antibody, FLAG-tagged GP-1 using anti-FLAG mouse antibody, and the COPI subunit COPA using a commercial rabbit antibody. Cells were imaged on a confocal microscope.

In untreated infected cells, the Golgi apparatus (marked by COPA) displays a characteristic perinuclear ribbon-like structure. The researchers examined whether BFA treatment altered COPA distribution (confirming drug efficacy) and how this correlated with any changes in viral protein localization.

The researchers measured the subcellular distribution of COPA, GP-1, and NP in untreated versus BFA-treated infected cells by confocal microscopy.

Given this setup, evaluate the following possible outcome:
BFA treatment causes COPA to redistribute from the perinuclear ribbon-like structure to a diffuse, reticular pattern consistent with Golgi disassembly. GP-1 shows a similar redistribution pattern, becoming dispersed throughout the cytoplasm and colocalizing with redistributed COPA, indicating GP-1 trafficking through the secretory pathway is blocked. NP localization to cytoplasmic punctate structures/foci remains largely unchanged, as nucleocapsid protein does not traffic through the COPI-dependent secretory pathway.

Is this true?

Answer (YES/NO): NO